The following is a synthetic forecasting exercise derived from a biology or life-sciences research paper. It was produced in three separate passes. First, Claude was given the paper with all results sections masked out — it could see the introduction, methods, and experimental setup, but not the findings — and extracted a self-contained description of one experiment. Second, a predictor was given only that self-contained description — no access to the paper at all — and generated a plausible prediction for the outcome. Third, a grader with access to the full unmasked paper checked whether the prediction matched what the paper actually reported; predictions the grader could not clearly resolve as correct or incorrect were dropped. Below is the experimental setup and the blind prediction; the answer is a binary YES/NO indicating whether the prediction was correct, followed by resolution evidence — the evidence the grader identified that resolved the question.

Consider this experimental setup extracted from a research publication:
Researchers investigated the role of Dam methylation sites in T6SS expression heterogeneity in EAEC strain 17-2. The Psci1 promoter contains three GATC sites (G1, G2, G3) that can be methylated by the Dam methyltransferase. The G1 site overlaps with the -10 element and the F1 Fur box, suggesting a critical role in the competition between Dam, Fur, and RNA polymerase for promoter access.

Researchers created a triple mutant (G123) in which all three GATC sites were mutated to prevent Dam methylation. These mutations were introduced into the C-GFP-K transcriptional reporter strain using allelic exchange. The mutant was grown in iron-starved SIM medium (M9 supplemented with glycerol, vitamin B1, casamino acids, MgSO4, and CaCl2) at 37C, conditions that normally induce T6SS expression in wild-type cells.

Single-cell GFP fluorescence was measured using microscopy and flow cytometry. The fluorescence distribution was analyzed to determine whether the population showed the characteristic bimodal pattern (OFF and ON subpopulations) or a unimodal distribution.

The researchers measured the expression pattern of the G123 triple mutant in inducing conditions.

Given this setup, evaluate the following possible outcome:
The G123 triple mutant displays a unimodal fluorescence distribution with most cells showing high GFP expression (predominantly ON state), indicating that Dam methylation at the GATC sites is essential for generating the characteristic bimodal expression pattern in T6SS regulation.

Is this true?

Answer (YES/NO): NO